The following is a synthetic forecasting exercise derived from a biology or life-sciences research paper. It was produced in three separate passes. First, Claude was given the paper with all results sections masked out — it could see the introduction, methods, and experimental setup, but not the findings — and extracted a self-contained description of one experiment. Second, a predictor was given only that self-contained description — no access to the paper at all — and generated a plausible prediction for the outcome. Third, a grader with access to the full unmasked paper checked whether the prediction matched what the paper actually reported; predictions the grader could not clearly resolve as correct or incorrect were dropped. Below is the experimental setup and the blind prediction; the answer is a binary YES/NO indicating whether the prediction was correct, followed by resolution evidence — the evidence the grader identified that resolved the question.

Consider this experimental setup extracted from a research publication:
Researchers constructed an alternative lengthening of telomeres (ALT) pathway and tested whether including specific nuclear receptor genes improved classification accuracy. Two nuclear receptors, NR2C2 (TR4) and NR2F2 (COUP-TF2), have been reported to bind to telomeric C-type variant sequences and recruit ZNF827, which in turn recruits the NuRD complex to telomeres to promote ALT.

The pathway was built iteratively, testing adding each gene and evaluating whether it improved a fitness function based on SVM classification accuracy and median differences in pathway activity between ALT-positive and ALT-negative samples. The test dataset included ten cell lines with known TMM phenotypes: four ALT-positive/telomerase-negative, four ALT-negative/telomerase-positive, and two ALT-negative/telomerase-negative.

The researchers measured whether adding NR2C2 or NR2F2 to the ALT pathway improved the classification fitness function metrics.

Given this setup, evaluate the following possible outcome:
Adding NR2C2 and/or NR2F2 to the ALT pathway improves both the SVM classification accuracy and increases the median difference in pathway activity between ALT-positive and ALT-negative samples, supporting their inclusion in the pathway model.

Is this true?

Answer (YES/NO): NO